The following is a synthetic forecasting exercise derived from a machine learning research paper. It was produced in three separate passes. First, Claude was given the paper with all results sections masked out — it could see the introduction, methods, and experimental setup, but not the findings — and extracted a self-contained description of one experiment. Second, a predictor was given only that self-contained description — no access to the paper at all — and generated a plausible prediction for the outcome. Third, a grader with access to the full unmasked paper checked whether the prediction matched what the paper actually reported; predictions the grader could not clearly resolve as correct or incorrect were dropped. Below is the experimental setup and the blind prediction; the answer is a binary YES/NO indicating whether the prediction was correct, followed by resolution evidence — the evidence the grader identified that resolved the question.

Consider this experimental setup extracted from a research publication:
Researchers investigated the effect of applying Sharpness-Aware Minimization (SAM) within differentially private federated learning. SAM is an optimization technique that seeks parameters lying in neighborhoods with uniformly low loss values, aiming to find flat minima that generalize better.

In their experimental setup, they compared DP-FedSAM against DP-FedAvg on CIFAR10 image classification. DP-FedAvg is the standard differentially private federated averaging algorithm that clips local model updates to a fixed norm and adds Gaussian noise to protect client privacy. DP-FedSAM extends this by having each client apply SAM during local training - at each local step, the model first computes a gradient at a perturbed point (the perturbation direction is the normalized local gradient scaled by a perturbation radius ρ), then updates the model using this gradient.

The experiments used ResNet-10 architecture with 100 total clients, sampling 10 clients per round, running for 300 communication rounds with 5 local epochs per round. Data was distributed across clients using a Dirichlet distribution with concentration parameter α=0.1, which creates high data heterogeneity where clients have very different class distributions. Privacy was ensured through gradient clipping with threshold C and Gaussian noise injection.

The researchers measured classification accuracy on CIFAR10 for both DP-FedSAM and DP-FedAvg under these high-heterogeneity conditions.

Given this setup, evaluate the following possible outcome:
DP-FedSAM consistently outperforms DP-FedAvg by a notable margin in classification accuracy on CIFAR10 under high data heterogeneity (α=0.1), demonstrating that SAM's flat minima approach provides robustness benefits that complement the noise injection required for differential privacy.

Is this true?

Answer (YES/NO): NO